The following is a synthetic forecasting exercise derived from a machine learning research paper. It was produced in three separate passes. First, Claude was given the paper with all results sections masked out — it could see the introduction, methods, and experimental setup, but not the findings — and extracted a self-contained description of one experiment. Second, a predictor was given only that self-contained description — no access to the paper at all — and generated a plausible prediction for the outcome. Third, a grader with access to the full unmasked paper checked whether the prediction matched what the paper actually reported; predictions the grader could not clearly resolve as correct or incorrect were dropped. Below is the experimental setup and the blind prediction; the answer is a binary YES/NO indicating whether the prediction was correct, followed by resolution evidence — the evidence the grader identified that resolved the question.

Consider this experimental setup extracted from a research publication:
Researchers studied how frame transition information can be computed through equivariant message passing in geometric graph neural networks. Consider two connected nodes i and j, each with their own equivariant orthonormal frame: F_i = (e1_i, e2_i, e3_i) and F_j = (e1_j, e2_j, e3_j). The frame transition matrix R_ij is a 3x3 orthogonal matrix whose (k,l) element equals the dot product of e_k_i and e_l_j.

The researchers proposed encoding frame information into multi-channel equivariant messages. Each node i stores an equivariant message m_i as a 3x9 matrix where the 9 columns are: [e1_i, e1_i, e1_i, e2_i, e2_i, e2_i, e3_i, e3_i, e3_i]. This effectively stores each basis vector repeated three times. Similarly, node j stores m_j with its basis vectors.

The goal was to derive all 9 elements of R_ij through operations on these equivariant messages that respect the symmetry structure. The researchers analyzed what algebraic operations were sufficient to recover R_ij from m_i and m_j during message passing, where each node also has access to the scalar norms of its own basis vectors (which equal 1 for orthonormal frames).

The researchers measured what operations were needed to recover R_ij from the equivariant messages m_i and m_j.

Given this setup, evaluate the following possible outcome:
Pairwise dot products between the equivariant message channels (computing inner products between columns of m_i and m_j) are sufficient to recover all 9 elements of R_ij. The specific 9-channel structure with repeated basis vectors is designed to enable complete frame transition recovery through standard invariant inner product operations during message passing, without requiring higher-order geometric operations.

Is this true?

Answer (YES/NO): YES